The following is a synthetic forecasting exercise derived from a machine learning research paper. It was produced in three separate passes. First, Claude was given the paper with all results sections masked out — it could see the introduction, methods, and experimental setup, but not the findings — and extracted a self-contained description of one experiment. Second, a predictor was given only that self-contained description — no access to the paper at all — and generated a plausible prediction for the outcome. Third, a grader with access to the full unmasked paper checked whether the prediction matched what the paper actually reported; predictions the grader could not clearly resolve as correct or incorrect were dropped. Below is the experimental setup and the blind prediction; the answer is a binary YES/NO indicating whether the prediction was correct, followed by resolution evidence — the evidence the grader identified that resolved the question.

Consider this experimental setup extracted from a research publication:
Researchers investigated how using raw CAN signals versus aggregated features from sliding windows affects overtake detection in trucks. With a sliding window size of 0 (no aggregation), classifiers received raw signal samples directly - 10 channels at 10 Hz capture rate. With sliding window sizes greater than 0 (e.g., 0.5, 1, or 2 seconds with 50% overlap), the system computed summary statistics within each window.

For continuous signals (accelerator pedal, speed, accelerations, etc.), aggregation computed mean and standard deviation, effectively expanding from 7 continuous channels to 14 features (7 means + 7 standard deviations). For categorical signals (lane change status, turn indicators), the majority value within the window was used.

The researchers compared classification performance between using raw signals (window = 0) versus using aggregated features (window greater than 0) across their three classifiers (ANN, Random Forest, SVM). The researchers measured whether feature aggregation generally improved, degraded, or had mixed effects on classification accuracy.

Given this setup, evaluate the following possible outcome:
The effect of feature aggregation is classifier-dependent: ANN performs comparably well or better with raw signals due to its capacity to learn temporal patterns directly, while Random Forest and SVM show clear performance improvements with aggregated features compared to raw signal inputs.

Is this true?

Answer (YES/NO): NO